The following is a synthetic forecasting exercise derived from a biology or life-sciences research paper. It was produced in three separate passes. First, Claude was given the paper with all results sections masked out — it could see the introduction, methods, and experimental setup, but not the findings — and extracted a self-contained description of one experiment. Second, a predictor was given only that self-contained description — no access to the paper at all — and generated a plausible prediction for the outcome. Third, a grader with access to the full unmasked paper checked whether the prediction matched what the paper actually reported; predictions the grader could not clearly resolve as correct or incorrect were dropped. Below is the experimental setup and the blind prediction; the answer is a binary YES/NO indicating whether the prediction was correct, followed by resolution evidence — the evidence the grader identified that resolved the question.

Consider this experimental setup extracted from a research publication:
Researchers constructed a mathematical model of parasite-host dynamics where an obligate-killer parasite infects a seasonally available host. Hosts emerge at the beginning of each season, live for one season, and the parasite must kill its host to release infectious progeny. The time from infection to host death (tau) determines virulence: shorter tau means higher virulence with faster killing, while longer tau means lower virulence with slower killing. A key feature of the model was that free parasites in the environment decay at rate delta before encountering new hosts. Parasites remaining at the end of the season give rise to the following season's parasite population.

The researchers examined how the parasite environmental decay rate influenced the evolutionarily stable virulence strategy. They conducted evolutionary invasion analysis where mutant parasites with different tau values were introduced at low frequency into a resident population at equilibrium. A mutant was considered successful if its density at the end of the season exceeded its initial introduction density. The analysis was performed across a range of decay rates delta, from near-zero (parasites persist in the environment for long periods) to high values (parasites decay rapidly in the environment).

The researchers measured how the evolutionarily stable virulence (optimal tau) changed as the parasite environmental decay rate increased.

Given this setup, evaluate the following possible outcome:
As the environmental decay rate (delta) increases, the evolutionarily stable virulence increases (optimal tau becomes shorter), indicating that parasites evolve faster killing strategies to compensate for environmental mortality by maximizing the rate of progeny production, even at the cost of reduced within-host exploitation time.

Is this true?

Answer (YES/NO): NO